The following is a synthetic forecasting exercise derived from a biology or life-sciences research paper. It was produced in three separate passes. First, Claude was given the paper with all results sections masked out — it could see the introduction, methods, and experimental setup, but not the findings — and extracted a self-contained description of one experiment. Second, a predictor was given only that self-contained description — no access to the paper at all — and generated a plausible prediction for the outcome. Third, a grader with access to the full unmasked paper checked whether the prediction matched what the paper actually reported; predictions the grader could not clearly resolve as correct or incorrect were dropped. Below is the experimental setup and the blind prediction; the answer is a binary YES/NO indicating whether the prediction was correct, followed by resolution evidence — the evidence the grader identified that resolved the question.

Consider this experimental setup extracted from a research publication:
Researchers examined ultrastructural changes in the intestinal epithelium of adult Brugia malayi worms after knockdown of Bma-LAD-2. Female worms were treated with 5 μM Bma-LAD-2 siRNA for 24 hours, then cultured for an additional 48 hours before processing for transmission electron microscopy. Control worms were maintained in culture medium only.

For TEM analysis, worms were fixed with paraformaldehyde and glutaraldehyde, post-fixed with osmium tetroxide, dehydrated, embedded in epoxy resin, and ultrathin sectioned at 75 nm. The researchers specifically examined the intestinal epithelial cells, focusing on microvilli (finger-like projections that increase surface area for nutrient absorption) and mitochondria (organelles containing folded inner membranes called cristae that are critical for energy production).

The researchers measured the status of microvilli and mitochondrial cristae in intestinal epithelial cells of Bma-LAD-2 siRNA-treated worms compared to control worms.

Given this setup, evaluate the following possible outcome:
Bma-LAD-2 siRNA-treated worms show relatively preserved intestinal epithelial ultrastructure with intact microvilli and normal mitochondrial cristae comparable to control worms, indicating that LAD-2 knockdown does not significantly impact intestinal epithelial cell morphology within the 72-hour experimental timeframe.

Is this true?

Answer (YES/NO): NO